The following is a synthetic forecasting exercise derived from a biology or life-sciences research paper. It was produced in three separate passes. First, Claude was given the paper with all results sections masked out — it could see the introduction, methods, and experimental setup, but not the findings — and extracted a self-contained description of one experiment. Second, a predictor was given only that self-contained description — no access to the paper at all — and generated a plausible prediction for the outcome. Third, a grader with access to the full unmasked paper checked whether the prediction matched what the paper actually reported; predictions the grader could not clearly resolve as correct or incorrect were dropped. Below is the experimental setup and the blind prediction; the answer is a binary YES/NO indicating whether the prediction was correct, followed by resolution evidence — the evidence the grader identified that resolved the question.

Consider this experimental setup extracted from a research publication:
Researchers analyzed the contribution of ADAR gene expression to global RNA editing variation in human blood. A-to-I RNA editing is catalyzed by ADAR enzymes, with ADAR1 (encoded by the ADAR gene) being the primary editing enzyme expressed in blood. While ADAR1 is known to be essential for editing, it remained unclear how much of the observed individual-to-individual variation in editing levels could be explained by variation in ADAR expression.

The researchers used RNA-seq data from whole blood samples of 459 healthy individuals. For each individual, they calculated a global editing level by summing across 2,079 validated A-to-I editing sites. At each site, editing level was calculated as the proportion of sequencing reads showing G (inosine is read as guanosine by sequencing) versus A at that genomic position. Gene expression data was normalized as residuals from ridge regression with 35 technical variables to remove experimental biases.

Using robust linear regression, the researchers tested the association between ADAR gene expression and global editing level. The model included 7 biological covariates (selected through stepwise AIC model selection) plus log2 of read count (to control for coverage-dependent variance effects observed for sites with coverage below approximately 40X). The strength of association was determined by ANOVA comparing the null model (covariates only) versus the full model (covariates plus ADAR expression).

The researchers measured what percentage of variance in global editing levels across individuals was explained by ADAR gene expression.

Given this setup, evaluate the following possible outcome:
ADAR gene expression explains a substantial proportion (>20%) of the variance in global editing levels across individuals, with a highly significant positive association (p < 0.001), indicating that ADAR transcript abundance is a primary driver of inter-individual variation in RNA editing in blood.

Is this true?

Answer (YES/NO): NO